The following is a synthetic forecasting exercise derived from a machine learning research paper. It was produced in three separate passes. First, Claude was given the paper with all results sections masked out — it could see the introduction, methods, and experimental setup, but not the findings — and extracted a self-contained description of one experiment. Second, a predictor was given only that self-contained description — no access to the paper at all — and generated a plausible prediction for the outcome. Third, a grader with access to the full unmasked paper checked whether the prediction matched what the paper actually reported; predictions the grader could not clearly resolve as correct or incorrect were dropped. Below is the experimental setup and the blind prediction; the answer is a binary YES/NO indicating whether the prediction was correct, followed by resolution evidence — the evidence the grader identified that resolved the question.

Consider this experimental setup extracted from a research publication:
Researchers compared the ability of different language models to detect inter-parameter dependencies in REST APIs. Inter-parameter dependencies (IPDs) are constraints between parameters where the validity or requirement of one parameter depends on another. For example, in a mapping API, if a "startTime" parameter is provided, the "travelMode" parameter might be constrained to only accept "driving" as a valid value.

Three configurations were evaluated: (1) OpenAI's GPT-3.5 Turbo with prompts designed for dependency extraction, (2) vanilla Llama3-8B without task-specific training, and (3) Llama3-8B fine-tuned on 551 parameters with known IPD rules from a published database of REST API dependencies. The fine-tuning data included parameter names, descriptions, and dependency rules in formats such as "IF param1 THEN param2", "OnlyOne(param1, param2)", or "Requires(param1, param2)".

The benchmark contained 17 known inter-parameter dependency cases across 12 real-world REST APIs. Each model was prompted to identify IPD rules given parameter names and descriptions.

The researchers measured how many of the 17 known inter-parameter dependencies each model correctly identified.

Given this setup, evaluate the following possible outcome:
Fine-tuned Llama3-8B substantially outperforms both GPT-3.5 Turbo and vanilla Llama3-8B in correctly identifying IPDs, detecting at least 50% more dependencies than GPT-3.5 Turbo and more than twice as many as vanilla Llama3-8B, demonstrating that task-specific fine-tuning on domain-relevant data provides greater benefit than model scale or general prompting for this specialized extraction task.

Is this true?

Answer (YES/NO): NO